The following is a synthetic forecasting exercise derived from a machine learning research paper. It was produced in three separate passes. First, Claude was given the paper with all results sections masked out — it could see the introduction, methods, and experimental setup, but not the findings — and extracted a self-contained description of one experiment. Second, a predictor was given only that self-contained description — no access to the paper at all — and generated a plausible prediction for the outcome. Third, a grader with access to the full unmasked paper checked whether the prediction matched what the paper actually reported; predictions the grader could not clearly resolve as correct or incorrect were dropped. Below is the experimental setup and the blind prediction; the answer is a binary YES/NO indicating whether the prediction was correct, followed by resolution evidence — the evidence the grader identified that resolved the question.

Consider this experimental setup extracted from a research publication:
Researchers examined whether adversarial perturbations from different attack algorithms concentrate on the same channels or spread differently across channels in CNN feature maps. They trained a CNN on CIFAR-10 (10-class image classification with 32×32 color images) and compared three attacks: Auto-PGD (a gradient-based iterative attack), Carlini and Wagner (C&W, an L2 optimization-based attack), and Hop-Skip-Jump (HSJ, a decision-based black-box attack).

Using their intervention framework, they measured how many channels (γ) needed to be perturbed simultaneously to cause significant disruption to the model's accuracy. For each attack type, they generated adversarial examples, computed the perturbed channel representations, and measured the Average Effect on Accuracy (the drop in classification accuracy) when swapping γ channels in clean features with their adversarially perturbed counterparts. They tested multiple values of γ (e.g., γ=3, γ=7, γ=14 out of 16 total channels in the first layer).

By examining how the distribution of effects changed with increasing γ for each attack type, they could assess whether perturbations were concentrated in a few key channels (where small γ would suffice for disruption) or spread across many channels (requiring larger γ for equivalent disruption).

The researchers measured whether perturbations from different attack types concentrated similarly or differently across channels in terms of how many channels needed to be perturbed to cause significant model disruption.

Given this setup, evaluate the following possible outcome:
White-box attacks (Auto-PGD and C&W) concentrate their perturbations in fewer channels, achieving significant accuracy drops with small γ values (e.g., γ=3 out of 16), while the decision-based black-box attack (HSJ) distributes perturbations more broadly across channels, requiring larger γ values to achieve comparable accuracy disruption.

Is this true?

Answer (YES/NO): NO